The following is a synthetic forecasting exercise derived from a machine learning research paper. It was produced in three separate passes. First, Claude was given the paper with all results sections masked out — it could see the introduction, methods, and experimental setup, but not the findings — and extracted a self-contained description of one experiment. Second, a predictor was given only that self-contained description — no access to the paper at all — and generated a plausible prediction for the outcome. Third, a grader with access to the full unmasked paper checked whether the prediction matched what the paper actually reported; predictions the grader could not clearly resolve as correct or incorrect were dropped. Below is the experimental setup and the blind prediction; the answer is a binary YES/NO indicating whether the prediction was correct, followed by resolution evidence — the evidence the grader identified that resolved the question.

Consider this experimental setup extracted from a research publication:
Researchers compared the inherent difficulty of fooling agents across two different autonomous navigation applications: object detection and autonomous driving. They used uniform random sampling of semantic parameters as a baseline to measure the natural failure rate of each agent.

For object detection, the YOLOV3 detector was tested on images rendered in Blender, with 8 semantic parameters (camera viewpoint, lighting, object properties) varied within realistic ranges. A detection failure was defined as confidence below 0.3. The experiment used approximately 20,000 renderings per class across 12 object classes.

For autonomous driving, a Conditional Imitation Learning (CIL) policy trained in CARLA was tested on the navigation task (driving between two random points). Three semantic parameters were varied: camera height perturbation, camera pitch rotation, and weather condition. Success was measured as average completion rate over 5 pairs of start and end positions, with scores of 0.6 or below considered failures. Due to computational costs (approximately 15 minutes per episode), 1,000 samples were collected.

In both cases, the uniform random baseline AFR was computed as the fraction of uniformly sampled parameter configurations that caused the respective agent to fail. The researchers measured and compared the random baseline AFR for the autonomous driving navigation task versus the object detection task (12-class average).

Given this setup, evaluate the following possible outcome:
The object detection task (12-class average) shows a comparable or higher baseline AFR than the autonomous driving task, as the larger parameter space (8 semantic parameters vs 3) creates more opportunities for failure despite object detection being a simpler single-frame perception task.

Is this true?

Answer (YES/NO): NO